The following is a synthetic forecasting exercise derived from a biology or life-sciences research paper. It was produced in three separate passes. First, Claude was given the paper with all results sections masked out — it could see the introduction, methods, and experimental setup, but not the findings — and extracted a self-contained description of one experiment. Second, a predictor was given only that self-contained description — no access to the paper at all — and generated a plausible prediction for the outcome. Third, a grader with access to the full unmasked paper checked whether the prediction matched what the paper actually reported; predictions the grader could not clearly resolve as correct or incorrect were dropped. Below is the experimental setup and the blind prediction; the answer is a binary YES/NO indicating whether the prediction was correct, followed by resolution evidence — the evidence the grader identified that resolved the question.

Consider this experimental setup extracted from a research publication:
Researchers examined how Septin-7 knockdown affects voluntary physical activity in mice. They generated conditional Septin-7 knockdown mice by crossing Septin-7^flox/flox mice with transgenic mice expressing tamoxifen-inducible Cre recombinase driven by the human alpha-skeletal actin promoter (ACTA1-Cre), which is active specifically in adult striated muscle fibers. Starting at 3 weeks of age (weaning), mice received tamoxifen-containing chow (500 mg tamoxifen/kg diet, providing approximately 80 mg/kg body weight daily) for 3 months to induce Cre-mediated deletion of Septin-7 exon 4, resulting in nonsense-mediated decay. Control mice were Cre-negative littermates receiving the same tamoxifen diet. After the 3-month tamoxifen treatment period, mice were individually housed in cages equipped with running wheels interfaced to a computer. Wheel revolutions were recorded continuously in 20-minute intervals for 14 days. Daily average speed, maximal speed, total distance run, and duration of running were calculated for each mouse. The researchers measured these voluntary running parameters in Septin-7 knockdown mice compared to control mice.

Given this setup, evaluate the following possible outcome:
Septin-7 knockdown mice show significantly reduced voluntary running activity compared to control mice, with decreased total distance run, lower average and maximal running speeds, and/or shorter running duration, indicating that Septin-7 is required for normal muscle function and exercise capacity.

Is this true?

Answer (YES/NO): YES